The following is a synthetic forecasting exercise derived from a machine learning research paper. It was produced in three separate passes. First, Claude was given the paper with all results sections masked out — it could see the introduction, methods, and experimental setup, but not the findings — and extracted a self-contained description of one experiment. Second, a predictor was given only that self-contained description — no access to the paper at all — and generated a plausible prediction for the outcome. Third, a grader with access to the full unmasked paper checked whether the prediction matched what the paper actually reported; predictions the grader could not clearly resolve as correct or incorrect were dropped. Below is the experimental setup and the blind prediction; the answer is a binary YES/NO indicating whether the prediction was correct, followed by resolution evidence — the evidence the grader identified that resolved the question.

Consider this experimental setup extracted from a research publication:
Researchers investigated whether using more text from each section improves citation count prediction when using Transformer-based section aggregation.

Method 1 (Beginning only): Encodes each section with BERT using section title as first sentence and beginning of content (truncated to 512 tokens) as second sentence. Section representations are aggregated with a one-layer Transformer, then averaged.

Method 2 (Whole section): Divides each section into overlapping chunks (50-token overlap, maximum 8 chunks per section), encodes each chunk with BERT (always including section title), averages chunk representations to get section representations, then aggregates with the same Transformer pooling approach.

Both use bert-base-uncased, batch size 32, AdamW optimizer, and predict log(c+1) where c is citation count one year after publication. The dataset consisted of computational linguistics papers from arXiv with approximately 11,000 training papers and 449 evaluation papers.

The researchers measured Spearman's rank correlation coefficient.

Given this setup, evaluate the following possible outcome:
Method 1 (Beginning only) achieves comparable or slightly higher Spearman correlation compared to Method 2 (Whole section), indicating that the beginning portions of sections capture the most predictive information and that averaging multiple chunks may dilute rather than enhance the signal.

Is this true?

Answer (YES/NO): YES